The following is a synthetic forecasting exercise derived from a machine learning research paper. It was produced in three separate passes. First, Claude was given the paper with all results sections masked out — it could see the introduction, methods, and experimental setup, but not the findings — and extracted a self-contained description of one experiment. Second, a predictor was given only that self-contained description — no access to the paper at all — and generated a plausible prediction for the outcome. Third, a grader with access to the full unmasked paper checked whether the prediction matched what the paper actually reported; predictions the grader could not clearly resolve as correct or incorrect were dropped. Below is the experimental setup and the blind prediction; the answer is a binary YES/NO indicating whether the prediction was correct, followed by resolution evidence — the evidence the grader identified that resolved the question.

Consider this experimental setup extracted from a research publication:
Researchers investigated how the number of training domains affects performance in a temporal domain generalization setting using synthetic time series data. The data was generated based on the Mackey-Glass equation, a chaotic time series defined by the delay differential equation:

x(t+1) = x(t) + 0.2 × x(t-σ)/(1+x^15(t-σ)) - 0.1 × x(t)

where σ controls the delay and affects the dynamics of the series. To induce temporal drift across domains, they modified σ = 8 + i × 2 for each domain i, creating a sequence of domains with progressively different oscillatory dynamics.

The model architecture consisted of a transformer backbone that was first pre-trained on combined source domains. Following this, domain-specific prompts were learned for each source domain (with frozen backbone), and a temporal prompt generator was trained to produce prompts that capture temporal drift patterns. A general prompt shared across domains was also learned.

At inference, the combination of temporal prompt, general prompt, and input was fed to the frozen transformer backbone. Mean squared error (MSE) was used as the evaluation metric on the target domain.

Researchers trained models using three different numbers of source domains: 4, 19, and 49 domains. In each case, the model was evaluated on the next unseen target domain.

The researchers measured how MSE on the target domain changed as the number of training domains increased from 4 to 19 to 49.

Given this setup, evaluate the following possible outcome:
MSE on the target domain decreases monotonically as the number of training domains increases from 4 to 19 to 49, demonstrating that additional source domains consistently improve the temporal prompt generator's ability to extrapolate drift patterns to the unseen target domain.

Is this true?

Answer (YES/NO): YES